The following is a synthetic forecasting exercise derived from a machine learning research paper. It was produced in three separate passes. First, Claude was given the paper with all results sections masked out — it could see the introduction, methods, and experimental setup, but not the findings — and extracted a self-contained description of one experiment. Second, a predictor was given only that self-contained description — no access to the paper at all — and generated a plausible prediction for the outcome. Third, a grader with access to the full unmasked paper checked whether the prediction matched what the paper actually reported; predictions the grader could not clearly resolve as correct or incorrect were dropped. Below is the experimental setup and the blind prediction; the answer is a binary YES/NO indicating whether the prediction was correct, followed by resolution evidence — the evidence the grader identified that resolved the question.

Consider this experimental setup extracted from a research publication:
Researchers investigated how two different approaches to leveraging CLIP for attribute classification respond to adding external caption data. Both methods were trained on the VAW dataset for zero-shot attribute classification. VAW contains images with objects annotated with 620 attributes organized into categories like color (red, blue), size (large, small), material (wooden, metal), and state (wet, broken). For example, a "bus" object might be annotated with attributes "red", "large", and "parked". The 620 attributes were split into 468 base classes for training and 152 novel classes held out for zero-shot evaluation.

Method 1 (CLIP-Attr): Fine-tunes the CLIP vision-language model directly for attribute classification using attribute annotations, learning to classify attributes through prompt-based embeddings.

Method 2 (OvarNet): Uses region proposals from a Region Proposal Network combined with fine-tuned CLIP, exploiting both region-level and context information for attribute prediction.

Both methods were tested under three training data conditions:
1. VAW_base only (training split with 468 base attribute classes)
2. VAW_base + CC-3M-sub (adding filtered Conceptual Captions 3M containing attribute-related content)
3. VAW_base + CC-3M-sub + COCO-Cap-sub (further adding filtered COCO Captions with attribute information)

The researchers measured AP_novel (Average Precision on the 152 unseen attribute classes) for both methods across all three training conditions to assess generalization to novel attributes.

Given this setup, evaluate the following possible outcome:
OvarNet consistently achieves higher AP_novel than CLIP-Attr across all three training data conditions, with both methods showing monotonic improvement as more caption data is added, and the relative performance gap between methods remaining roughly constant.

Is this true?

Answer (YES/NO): NO